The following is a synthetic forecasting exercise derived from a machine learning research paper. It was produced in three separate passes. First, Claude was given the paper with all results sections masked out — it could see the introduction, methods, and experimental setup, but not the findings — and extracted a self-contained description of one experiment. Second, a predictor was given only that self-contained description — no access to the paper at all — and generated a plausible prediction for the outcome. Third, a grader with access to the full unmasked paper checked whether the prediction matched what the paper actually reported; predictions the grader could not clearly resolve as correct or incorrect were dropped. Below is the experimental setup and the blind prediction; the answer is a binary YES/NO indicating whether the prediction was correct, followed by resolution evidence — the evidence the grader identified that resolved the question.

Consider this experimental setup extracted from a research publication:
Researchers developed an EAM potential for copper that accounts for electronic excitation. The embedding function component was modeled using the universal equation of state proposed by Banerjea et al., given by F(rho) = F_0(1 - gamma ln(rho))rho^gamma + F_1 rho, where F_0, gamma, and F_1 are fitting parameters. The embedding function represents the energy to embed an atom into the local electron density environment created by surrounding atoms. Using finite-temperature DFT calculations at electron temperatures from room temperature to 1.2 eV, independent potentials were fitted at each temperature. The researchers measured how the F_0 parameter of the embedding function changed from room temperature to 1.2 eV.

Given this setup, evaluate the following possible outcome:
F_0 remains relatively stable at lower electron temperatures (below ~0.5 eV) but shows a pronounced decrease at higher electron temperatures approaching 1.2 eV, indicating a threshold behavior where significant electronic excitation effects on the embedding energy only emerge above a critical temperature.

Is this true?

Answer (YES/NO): NO